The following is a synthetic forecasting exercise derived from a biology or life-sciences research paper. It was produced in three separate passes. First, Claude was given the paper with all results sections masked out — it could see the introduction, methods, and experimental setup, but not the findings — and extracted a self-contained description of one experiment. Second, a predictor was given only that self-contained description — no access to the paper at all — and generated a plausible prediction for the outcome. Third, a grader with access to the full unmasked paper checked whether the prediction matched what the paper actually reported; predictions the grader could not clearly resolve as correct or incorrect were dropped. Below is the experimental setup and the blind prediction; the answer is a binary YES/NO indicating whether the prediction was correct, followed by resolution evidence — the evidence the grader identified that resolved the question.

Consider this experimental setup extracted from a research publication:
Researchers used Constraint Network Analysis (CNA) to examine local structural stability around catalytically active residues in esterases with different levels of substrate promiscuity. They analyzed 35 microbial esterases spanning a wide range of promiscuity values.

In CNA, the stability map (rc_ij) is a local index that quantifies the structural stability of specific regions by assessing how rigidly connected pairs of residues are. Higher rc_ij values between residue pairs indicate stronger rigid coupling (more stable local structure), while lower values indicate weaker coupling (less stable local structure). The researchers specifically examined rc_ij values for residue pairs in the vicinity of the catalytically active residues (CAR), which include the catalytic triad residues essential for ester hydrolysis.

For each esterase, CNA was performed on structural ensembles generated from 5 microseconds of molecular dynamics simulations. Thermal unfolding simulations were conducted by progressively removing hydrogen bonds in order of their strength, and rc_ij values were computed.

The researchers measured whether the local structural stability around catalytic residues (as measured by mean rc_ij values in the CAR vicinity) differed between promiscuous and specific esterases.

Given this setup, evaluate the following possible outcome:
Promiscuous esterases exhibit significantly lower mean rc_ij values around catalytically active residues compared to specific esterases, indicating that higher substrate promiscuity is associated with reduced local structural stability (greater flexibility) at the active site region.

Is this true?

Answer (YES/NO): NO